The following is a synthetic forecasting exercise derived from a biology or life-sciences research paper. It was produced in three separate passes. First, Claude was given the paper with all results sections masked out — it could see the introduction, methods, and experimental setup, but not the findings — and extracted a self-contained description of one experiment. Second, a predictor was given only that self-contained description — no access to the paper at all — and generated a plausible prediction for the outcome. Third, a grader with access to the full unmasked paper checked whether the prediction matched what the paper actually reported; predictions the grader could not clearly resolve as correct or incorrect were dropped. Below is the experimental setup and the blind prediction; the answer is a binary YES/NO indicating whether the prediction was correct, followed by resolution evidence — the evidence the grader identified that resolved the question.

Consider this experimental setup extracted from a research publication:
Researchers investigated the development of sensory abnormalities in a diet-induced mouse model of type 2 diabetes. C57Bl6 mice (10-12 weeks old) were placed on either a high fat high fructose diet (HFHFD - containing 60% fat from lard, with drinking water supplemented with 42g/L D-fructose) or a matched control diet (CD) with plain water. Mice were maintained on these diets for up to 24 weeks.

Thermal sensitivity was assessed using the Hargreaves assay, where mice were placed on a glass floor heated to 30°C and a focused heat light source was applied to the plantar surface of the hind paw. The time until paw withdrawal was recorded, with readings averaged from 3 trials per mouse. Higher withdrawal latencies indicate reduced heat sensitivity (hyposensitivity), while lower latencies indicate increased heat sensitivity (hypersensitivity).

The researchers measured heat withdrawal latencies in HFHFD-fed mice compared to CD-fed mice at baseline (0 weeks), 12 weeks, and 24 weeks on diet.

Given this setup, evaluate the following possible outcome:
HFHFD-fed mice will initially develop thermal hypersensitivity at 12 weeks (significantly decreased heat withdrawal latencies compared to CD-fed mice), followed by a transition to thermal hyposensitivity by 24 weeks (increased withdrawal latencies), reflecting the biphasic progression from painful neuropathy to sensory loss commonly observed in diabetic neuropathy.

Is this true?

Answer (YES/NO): NO